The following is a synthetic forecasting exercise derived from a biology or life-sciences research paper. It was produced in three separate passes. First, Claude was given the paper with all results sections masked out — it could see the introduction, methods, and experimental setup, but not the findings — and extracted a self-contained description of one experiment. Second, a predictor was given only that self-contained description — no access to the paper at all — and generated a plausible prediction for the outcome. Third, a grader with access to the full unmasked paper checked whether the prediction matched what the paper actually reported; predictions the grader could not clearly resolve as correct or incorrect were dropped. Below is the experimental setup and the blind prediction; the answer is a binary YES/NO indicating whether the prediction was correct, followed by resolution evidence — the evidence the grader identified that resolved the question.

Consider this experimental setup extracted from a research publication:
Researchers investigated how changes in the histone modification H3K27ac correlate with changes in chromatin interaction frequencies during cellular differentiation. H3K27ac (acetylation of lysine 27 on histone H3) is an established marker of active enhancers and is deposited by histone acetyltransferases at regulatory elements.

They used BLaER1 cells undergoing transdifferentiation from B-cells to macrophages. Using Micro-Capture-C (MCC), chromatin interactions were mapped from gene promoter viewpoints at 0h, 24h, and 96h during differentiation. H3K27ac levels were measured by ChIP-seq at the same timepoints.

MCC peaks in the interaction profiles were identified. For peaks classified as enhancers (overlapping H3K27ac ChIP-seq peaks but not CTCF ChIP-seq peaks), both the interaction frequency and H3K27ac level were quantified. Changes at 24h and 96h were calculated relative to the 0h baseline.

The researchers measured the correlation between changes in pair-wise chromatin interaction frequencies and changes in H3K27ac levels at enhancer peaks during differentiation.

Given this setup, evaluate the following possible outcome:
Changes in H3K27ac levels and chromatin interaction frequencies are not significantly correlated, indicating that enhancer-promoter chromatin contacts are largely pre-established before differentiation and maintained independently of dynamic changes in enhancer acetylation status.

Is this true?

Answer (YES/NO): NO